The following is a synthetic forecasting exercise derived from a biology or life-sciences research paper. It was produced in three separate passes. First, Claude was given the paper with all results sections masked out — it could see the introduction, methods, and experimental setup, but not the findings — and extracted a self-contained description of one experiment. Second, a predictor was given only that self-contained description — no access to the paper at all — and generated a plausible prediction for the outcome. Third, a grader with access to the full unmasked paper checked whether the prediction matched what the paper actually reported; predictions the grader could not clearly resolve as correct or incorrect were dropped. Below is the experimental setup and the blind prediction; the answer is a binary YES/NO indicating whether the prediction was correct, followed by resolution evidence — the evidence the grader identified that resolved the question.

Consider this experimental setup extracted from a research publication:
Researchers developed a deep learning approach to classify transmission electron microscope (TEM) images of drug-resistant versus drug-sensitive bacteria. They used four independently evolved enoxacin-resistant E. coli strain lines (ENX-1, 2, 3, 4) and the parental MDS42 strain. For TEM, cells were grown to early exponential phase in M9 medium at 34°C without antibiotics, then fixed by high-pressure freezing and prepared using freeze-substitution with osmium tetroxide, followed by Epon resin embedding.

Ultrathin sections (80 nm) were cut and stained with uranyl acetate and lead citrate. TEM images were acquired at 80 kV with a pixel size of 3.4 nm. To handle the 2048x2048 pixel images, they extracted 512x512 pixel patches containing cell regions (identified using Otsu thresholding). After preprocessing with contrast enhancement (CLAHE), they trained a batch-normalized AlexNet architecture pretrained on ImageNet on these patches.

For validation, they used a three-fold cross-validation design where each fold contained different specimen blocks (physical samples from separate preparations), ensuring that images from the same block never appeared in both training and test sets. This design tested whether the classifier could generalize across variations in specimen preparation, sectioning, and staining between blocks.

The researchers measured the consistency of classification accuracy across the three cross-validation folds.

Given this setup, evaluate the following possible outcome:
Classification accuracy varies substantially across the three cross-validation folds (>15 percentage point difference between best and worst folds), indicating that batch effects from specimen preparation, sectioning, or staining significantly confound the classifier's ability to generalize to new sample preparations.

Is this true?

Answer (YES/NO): NO